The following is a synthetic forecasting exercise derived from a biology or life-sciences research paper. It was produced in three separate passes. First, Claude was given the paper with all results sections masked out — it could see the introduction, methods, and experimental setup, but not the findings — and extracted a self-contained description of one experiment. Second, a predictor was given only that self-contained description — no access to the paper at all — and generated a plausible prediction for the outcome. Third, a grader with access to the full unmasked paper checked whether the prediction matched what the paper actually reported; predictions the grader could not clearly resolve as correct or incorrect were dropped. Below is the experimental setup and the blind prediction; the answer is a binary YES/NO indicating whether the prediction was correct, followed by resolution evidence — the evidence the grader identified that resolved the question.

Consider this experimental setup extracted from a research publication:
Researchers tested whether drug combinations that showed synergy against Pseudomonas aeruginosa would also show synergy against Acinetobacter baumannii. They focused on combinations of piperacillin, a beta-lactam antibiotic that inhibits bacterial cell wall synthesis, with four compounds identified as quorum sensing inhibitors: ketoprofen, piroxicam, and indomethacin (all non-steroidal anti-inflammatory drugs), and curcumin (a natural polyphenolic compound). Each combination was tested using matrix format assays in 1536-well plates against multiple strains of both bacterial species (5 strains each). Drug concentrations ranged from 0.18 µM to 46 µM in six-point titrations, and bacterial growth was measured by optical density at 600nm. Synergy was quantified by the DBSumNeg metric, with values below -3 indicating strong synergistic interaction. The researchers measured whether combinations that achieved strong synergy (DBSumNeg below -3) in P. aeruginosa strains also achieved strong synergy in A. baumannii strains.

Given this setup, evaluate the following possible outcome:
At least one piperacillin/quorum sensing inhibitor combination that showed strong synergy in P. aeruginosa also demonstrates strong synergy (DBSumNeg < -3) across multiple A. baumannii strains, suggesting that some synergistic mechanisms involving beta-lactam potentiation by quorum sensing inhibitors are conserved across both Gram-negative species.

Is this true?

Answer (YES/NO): NO